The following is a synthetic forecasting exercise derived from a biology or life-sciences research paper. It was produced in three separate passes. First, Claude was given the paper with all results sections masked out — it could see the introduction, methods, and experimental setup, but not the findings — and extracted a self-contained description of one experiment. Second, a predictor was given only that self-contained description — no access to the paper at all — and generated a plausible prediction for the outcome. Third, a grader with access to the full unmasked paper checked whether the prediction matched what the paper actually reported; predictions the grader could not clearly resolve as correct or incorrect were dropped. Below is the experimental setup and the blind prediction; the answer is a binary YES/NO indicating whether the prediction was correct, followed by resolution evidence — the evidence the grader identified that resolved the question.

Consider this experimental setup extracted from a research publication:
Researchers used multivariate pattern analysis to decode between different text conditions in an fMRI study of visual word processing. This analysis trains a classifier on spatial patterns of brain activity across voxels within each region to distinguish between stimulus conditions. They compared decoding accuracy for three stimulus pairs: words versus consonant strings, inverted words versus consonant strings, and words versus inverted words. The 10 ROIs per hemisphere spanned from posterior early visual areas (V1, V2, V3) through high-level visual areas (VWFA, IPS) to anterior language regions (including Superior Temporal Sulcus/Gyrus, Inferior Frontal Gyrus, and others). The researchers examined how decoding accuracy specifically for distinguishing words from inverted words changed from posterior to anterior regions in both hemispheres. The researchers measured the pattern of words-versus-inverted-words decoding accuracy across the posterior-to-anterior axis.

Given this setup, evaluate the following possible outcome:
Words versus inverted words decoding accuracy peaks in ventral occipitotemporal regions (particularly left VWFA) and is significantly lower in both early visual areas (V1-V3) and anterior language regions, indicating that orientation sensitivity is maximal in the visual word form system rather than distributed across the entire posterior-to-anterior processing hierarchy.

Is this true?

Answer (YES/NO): NO